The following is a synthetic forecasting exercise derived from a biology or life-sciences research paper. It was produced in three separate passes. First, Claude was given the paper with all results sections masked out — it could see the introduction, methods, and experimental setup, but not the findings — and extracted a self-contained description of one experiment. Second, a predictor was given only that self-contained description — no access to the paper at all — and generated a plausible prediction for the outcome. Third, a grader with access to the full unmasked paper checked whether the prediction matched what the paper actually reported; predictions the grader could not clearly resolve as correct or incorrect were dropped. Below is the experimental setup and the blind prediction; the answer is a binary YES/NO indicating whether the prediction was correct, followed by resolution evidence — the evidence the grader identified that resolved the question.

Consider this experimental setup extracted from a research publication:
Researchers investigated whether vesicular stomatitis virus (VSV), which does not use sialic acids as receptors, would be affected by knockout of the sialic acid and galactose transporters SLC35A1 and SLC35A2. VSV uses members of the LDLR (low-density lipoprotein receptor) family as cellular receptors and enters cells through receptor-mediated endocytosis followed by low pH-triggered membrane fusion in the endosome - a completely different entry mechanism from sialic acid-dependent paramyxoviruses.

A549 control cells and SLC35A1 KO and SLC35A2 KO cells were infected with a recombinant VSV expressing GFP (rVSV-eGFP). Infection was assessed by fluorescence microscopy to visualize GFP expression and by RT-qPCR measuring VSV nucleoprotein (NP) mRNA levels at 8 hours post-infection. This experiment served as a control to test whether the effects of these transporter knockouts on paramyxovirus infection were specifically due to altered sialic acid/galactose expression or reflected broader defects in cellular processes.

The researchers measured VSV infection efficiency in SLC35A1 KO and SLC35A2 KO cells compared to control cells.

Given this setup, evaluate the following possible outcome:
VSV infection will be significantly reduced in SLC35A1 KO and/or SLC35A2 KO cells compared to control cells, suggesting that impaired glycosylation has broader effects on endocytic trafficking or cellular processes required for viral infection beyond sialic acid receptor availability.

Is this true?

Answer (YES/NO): NO